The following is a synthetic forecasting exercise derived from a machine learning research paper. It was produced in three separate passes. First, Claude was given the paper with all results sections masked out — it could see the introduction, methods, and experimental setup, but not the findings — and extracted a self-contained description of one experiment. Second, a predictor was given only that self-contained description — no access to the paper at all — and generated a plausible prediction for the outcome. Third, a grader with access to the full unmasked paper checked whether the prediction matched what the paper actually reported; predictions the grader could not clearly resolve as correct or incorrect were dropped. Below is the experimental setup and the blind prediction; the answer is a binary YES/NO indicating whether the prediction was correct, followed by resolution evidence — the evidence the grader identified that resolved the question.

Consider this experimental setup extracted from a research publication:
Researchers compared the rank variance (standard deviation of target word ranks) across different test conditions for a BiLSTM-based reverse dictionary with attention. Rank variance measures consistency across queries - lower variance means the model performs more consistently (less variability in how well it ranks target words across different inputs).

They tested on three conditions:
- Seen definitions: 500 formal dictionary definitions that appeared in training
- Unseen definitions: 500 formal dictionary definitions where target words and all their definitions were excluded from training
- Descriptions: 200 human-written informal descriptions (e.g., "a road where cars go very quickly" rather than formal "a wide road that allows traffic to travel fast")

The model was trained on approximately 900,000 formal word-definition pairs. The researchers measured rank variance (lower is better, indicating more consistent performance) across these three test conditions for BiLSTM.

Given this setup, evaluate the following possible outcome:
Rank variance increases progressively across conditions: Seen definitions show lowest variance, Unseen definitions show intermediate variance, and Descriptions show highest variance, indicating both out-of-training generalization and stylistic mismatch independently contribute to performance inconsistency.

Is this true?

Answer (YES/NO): NO